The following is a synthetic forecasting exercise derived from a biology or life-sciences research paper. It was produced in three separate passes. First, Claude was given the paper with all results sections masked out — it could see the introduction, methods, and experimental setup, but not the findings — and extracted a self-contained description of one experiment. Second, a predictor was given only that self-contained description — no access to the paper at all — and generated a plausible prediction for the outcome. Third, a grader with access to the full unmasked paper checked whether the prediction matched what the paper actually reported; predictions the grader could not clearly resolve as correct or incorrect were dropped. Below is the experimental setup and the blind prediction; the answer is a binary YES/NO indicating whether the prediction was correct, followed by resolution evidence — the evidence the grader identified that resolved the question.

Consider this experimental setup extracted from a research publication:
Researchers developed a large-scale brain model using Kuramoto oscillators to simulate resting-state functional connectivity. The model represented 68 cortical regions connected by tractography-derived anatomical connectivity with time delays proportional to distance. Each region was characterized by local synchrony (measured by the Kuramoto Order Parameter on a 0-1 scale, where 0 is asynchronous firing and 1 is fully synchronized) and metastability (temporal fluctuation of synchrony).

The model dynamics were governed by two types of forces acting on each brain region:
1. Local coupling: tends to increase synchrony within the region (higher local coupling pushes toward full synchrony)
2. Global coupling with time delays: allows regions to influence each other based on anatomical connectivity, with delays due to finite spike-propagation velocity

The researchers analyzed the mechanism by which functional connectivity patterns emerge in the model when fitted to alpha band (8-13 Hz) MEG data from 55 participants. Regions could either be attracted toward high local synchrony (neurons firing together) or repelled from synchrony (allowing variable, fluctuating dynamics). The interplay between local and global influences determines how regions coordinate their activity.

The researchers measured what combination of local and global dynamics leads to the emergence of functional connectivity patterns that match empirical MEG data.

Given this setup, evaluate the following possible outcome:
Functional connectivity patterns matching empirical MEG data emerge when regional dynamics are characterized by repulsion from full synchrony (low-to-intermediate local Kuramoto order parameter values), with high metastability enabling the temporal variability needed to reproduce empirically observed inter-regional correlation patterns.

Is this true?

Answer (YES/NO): YES